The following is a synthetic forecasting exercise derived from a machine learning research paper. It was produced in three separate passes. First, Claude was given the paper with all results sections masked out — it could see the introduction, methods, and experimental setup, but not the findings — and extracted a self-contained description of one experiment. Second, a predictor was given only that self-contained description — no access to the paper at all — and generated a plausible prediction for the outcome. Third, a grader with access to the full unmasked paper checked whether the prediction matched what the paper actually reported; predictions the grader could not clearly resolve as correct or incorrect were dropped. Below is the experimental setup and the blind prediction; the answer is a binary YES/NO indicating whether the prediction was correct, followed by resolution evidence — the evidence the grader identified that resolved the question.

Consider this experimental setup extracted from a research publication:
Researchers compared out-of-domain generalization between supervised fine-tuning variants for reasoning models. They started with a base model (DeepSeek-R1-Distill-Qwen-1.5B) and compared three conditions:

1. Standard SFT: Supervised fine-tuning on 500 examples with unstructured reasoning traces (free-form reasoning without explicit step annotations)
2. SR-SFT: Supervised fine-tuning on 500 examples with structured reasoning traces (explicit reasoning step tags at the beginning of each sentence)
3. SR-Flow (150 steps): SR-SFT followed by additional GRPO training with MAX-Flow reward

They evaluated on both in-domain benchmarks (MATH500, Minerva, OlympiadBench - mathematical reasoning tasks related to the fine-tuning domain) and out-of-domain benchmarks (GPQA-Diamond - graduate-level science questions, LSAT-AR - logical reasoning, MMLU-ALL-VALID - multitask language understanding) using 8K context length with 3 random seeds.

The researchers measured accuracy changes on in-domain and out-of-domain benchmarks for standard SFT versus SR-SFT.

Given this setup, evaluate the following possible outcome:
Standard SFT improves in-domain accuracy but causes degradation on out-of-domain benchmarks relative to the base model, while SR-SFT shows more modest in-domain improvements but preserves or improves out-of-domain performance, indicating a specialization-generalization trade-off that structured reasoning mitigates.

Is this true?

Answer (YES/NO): NO